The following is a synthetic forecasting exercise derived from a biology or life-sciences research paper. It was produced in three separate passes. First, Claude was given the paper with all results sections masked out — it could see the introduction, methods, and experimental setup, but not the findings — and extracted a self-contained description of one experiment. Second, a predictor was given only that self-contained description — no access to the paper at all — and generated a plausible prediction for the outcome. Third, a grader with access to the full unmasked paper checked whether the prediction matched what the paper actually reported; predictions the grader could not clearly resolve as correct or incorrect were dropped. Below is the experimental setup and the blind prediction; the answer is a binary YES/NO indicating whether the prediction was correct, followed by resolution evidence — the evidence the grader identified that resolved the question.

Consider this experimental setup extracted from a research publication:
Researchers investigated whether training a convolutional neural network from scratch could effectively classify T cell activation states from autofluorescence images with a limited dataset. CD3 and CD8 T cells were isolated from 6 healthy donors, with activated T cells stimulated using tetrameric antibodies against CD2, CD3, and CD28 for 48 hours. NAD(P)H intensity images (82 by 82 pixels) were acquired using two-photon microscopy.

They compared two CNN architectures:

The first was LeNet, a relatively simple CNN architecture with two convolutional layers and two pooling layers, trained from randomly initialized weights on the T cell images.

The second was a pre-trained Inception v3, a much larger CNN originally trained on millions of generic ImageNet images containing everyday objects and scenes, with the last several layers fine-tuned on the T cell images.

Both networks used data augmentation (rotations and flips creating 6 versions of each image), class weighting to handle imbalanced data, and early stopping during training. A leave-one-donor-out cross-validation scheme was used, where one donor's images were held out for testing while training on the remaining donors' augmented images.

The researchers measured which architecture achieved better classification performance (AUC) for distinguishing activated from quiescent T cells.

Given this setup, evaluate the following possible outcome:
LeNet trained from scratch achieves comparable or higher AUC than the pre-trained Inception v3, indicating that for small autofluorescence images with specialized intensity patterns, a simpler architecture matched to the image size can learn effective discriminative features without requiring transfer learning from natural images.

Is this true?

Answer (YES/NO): NO